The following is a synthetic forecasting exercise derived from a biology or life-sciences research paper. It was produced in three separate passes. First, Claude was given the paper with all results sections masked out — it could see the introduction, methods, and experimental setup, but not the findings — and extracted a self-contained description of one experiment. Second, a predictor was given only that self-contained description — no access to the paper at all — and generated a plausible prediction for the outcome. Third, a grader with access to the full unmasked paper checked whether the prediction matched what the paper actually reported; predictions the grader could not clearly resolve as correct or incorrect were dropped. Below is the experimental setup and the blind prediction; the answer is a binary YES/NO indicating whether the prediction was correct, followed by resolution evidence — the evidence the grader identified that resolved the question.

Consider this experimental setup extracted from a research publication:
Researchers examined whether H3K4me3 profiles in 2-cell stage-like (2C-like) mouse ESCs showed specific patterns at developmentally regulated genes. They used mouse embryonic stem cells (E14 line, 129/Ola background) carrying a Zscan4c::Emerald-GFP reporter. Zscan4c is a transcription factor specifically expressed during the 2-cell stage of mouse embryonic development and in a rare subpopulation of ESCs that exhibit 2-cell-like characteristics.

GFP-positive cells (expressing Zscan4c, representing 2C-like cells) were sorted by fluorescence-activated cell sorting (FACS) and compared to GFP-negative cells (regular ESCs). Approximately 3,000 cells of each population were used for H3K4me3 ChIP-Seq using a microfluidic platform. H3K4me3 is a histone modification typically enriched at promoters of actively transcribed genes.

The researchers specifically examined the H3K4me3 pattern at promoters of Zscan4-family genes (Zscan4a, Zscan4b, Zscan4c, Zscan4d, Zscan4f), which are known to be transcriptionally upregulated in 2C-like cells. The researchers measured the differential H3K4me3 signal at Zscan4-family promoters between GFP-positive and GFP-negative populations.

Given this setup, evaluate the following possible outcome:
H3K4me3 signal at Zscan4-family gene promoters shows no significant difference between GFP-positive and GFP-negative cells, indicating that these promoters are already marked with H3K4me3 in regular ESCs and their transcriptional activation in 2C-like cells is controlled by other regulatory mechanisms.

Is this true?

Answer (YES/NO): YES